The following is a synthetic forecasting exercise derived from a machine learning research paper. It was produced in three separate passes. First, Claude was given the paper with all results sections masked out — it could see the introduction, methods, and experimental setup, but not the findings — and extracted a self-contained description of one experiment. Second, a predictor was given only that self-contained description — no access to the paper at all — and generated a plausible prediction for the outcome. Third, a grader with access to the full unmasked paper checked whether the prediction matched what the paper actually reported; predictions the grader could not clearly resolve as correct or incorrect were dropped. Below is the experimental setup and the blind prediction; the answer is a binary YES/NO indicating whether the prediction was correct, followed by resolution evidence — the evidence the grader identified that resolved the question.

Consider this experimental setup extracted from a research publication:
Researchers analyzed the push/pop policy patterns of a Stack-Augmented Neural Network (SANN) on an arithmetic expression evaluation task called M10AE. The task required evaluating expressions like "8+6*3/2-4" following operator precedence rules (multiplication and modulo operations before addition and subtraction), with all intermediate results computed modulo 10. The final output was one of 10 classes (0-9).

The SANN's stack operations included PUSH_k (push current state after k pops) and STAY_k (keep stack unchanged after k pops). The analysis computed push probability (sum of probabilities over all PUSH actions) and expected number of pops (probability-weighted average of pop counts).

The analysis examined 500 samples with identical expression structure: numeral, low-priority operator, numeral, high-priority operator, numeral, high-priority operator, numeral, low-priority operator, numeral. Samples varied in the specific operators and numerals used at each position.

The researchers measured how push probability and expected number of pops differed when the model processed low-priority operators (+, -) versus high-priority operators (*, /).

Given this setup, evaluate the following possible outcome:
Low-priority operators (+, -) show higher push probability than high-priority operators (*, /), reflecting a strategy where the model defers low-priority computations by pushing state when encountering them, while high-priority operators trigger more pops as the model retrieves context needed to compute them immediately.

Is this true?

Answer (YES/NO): NO